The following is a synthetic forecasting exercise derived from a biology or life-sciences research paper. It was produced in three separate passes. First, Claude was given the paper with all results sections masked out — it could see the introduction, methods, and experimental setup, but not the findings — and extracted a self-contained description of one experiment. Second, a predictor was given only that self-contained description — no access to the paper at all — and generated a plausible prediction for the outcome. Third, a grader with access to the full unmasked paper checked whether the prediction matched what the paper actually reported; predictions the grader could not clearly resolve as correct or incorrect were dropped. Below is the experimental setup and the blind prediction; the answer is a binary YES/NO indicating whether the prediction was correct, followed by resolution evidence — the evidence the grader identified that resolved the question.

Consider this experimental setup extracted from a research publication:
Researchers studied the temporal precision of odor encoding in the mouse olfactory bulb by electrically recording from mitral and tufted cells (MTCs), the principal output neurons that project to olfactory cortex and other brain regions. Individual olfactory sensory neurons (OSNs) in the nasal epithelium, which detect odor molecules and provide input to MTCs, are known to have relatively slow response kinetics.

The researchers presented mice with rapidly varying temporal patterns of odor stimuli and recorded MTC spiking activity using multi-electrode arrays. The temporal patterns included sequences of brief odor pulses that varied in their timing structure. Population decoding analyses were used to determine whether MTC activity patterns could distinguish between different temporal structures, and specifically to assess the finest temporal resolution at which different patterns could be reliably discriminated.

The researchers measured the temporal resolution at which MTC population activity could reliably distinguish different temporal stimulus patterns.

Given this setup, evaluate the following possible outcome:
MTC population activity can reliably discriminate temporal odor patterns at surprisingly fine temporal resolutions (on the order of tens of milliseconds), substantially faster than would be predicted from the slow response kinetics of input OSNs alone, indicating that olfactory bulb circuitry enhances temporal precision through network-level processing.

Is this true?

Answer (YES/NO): YES